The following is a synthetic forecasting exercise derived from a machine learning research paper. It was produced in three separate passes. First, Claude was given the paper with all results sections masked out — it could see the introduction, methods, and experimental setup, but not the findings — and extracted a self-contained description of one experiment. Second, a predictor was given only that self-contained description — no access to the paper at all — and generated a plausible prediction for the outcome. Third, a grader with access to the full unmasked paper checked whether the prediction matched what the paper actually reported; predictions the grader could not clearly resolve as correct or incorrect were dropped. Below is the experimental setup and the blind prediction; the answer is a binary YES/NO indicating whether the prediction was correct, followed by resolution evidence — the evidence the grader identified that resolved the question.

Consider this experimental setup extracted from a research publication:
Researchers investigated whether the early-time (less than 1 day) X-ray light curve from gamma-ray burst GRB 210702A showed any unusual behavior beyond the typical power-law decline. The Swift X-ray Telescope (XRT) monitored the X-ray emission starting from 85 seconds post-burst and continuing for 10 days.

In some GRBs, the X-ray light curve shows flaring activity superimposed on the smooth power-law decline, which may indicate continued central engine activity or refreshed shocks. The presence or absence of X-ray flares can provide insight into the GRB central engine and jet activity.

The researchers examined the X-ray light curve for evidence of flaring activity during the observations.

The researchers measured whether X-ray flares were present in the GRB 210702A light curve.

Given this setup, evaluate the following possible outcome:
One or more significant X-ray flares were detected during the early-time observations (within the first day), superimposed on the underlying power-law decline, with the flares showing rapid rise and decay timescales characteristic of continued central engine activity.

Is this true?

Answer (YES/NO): NO